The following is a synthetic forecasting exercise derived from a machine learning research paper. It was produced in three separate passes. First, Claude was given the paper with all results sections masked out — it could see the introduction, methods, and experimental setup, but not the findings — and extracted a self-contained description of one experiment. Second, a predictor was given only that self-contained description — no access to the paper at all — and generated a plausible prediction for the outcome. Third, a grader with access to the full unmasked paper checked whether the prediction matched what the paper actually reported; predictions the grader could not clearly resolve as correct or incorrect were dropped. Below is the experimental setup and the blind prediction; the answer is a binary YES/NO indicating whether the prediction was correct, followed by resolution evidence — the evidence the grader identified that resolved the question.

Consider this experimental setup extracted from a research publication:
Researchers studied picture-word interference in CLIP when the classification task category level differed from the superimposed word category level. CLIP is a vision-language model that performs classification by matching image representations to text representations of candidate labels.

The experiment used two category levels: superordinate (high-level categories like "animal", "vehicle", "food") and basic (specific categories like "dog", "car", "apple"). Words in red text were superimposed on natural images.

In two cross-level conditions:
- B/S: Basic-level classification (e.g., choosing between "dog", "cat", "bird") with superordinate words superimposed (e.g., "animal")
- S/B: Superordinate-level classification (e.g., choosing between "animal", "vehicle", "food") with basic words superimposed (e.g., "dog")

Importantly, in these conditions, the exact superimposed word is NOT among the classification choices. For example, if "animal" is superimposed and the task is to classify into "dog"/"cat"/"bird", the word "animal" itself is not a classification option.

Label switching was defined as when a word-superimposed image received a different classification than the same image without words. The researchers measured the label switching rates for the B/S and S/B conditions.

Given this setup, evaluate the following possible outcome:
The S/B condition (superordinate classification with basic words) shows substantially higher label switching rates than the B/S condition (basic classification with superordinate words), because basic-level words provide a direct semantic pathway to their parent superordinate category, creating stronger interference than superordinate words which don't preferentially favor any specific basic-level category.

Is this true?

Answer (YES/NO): NO